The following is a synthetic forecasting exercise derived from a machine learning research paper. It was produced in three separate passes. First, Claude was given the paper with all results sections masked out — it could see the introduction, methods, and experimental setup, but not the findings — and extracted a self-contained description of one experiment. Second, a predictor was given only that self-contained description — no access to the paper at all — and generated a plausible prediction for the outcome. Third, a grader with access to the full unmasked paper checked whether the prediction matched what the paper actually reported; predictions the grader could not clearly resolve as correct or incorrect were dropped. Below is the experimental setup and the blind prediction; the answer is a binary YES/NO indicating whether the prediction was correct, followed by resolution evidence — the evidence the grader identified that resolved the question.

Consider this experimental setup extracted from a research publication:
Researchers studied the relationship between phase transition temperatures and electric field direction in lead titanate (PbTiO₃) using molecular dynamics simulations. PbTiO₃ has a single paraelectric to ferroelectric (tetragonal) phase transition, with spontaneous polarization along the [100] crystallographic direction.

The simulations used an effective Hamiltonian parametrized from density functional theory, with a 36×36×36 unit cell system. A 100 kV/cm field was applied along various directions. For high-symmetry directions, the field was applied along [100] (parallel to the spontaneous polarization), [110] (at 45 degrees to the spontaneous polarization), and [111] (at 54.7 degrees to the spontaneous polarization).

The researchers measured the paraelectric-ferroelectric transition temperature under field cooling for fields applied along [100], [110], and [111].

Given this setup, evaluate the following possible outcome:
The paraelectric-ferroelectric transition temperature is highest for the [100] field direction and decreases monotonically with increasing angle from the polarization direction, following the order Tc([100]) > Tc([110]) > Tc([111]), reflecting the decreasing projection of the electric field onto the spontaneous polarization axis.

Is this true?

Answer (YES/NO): YES